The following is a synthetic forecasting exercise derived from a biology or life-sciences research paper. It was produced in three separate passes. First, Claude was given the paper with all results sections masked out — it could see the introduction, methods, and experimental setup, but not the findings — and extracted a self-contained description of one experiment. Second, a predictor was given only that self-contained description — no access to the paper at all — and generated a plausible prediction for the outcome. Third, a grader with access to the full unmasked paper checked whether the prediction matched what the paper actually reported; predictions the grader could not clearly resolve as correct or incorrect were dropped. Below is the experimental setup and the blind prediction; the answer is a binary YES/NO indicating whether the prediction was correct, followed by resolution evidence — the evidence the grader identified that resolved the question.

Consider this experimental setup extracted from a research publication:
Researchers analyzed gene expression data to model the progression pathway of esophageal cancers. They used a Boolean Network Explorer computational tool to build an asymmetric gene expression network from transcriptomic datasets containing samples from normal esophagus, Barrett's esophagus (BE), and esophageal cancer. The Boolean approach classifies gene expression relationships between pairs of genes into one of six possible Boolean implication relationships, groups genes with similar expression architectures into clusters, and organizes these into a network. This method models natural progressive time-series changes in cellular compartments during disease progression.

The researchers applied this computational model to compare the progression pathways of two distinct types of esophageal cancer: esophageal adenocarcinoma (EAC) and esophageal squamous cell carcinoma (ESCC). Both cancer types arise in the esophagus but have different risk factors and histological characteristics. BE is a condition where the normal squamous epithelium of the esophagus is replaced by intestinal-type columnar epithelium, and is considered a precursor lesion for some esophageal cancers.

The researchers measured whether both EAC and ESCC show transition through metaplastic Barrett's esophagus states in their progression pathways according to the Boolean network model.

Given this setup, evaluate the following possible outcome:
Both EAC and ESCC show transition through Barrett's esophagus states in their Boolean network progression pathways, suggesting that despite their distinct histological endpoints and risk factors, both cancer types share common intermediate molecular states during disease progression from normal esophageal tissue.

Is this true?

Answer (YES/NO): NO